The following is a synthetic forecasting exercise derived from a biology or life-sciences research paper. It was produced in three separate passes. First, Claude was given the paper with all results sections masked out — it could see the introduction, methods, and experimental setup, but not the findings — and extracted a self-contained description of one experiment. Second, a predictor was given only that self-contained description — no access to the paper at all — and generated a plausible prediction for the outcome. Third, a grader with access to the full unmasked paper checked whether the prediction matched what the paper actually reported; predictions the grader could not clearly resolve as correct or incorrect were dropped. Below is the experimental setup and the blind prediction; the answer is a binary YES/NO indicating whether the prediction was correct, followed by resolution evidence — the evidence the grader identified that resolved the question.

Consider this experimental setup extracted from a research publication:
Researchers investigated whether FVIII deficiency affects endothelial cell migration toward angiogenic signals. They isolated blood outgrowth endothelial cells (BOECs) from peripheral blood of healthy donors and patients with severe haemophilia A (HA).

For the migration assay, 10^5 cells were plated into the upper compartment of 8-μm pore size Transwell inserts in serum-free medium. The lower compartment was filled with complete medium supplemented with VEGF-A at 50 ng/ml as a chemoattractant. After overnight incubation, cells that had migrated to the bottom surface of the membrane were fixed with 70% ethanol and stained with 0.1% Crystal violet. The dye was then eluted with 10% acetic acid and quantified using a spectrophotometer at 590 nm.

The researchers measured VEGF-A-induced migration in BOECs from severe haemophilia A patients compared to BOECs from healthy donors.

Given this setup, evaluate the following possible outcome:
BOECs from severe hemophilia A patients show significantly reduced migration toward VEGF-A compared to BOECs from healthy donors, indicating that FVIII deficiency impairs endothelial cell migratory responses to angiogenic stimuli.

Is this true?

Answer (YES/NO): YES